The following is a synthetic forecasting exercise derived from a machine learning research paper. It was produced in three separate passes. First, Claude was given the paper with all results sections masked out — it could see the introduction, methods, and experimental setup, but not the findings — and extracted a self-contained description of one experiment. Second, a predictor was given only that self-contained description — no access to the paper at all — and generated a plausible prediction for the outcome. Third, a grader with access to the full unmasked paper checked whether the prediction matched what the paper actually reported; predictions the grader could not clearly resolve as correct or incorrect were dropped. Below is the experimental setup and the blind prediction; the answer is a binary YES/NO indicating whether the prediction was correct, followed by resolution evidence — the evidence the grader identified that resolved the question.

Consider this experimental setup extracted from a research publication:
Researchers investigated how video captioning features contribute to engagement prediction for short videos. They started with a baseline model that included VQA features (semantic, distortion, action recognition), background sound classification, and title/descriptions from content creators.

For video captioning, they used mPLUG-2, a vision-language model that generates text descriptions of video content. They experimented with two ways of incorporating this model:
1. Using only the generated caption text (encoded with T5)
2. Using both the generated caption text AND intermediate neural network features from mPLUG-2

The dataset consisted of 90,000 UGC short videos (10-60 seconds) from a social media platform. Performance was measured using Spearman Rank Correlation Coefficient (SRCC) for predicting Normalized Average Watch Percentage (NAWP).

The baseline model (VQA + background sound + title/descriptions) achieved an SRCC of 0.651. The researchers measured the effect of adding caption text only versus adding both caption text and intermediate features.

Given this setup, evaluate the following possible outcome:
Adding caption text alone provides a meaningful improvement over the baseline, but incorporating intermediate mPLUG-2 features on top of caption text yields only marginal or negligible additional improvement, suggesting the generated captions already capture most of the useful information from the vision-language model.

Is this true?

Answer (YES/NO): NO